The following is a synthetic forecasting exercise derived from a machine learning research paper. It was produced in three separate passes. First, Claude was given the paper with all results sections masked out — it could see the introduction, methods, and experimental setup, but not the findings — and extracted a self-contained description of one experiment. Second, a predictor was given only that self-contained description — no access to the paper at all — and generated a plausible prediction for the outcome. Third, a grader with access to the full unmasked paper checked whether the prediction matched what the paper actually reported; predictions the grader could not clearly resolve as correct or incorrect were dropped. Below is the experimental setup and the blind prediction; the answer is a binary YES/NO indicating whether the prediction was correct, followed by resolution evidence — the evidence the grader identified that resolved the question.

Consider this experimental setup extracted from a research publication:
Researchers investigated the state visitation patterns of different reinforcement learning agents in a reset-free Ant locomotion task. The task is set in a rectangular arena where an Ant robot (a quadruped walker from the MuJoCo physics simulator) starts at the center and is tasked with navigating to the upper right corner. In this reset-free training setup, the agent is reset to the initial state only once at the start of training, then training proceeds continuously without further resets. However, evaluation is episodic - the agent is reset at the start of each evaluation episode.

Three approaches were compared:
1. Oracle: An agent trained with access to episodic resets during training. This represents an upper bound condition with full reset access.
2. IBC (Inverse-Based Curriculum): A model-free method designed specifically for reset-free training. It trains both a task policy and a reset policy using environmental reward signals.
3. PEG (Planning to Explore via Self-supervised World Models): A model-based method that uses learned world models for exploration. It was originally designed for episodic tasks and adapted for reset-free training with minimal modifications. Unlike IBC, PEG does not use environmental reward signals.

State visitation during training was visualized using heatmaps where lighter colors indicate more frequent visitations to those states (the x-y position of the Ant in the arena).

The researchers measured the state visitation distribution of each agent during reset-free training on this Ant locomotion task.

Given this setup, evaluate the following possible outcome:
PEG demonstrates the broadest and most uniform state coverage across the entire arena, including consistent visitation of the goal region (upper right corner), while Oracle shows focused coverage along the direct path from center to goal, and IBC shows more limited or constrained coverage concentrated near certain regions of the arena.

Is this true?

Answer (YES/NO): YES